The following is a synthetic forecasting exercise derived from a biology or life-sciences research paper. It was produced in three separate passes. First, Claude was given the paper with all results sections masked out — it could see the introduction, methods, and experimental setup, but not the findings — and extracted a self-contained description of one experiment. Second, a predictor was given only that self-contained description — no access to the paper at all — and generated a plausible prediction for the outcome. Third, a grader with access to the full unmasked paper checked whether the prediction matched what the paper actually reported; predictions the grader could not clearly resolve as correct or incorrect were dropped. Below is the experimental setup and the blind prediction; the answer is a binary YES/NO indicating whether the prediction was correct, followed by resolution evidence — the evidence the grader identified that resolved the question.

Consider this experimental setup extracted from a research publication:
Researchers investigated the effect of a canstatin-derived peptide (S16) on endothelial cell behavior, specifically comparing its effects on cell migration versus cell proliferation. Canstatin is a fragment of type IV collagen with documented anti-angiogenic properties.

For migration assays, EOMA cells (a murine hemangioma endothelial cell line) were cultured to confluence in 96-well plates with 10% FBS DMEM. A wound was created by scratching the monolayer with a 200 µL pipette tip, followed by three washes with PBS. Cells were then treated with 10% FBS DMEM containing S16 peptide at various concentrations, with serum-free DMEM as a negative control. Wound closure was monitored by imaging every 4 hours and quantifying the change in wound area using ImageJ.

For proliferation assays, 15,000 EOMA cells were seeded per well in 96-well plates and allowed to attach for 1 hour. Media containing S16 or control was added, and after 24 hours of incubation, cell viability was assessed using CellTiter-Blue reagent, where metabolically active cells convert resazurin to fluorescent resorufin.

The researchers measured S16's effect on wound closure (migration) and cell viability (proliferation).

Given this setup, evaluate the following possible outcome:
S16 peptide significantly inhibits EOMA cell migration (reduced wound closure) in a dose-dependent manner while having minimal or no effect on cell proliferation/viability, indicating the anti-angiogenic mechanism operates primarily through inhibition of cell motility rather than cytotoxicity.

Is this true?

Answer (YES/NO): NO